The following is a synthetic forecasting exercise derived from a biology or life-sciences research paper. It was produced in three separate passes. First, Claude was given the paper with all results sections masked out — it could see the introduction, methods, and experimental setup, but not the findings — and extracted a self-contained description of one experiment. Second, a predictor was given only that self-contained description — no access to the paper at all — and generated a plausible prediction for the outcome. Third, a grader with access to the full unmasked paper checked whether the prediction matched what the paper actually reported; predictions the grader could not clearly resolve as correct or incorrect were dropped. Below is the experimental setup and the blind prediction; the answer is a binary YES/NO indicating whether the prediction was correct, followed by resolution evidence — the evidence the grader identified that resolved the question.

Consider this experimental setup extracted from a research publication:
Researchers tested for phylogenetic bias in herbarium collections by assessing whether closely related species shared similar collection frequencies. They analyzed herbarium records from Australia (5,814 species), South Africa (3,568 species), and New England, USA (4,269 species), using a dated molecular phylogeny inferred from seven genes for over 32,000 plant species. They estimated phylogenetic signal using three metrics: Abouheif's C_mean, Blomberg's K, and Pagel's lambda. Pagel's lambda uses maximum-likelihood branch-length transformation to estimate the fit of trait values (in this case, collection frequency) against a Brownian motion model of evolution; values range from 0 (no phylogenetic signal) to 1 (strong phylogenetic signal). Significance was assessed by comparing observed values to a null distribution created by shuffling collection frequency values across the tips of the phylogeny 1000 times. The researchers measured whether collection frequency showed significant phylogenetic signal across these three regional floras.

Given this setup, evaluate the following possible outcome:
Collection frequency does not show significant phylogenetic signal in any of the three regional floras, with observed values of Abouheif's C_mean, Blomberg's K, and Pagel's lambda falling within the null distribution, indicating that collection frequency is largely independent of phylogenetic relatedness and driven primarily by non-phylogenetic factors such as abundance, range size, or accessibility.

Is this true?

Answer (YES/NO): NO